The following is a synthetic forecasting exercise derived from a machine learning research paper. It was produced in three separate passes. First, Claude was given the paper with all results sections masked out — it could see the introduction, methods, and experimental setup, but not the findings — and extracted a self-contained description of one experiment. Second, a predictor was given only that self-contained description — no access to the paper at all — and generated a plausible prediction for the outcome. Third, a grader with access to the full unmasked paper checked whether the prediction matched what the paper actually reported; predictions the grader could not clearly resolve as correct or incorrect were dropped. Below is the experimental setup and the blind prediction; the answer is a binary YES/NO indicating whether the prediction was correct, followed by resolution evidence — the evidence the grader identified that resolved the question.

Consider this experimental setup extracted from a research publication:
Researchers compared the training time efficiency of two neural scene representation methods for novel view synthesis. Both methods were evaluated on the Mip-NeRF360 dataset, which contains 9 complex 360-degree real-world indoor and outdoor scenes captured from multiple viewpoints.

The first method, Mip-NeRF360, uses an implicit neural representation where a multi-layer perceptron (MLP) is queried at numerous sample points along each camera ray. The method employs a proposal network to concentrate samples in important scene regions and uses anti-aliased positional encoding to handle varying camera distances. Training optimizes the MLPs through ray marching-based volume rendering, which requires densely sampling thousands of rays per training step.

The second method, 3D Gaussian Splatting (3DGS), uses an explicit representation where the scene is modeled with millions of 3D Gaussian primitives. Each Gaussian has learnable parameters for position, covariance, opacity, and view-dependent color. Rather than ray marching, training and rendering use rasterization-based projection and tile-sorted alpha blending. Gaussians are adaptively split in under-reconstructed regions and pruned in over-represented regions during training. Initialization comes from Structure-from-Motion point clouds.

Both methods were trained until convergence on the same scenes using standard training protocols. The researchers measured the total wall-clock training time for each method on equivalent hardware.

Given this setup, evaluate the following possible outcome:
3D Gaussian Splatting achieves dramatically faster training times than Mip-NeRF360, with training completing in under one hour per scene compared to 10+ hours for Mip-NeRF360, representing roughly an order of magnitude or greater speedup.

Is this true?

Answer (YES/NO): YES